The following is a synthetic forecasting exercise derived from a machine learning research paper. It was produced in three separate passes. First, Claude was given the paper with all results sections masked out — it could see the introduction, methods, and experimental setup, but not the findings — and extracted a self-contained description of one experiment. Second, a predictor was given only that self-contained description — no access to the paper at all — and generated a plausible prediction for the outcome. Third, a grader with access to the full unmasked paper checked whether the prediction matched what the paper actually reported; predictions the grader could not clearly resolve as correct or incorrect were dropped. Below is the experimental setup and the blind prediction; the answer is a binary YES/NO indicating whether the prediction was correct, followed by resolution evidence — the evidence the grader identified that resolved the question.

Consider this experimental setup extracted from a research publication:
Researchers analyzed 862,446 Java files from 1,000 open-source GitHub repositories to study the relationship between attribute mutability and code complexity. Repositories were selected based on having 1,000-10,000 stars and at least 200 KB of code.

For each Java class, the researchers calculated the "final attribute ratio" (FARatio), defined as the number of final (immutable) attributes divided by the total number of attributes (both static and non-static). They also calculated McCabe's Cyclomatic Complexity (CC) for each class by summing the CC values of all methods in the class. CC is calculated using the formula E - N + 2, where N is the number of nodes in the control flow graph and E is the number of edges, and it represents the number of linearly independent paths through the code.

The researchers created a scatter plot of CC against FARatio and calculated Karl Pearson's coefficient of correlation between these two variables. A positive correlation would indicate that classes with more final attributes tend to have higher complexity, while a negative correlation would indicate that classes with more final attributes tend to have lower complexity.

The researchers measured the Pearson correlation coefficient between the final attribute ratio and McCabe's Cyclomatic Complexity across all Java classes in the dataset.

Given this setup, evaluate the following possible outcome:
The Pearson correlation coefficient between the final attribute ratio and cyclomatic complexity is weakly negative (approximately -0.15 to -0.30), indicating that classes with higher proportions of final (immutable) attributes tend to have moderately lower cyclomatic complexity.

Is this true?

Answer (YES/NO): NO